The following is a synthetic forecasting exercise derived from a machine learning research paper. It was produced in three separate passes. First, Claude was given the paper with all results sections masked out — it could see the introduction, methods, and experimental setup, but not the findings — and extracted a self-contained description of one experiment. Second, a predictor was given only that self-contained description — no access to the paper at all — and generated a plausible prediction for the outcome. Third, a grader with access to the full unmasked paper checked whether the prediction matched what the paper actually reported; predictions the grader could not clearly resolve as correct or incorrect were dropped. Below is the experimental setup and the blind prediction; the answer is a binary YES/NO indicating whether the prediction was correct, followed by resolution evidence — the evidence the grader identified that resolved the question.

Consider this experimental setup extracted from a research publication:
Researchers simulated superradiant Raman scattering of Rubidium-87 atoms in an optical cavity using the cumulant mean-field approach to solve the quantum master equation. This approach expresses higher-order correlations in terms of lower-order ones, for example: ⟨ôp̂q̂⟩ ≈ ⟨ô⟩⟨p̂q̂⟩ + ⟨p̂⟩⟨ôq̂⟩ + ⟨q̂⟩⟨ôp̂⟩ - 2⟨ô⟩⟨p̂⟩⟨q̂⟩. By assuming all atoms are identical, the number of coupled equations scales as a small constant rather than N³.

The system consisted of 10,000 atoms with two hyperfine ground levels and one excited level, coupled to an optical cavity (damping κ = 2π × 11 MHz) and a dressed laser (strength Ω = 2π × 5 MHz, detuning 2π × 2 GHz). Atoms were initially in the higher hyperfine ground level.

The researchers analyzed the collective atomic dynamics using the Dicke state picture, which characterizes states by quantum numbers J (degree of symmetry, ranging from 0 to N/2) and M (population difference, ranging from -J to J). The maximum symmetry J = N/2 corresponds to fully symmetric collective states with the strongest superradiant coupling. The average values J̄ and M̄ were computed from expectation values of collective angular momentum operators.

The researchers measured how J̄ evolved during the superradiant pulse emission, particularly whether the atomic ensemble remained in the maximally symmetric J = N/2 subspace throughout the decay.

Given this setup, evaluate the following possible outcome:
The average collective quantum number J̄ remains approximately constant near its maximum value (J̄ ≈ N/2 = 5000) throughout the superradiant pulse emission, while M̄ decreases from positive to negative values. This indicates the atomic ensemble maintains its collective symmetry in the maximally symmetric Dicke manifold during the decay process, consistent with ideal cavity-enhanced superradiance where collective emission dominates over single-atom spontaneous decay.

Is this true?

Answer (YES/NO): NO